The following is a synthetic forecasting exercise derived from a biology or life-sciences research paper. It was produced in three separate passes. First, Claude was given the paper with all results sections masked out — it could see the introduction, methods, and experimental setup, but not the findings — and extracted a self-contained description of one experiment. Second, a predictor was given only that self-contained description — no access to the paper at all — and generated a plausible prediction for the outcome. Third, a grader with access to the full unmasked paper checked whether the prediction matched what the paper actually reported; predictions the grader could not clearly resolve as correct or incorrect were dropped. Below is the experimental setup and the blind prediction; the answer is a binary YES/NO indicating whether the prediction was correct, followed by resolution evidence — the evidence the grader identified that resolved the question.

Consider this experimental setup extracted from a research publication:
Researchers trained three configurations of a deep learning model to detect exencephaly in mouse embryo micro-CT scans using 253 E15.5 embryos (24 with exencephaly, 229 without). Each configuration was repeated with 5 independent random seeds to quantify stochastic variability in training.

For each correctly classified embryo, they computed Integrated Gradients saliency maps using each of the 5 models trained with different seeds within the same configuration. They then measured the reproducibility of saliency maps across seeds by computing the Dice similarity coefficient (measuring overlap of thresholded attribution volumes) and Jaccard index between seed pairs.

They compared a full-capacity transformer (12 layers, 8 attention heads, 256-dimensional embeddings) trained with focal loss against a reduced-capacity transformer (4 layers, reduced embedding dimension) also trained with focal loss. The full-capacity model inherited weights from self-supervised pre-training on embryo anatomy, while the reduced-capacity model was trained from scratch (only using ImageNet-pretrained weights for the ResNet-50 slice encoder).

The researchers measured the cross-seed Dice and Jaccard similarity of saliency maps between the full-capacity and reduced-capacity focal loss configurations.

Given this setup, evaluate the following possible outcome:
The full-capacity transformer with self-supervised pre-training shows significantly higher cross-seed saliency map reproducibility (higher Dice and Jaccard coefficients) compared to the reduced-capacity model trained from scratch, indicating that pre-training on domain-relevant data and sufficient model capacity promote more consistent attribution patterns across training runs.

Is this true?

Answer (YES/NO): YES